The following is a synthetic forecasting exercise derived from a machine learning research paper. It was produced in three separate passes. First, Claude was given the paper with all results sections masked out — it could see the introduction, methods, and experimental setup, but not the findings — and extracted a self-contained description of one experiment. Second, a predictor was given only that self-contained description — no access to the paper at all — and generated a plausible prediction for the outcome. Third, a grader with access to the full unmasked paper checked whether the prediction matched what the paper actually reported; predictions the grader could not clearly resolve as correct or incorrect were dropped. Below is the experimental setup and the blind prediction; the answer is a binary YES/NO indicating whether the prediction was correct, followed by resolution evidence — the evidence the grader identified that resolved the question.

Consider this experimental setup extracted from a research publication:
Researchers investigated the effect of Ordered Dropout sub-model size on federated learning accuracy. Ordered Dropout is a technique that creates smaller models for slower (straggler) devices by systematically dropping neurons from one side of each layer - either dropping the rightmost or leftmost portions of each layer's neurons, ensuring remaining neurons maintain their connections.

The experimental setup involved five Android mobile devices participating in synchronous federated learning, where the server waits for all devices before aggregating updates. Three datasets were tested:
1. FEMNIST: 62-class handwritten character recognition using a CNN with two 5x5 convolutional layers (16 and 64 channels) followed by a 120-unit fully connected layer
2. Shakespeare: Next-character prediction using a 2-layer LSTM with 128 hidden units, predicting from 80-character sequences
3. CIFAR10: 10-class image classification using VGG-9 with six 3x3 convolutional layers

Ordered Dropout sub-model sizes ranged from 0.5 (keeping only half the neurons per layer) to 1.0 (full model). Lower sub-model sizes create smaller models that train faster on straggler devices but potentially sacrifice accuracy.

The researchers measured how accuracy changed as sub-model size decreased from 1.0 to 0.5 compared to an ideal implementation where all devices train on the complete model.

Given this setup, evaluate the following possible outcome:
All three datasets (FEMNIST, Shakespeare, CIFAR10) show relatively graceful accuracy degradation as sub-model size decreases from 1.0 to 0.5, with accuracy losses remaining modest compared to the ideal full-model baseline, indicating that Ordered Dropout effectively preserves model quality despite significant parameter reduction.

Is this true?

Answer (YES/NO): NO